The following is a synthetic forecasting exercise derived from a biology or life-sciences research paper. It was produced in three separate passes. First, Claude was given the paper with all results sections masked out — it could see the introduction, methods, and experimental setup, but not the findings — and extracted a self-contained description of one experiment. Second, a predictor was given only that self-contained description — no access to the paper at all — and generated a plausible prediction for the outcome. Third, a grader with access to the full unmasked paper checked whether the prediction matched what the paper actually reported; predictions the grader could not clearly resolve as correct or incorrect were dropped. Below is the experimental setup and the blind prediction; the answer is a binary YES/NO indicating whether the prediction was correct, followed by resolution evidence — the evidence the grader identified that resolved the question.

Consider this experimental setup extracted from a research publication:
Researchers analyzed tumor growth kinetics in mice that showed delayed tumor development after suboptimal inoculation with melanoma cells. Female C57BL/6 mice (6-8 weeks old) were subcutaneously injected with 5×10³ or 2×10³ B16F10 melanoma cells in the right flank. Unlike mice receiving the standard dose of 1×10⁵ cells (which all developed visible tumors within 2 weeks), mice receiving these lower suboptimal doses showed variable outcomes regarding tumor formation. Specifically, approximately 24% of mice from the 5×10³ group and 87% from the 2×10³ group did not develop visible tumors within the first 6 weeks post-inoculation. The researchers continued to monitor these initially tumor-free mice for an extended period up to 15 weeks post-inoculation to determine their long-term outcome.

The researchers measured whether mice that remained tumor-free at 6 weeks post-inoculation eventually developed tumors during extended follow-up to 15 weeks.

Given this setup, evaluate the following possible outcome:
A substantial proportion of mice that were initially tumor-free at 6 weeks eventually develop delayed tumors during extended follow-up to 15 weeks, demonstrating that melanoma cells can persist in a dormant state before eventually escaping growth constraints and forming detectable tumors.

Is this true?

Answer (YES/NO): NO